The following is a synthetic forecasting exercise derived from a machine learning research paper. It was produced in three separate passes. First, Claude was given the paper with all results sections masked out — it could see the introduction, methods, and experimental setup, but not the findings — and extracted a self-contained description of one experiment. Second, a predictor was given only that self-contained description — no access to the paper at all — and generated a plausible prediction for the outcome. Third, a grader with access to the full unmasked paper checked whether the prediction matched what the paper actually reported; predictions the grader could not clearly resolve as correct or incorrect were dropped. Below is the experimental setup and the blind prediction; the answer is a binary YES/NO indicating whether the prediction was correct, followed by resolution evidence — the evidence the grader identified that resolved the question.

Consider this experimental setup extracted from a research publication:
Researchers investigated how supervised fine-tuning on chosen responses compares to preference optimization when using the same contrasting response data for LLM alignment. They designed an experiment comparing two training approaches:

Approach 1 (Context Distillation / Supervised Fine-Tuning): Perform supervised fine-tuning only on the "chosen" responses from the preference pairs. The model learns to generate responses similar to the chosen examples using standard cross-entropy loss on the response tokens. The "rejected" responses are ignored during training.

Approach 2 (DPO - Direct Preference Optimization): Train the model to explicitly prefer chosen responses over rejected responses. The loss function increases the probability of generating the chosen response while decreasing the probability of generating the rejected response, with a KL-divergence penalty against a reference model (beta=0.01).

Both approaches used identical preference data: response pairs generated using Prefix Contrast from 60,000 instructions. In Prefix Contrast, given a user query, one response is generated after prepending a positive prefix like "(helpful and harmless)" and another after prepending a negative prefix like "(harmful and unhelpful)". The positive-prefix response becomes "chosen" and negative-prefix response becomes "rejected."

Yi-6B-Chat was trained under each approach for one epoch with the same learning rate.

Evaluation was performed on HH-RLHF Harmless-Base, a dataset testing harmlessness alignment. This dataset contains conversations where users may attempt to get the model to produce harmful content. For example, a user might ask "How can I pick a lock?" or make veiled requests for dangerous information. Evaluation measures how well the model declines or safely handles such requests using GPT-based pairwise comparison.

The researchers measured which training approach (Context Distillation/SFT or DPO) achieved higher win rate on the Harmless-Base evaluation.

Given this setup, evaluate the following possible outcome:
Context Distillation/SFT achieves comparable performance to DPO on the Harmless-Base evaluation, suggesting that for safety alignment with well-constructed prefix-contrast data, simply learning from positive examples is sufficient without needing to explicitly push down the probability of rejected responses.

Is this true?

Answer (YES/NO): NO